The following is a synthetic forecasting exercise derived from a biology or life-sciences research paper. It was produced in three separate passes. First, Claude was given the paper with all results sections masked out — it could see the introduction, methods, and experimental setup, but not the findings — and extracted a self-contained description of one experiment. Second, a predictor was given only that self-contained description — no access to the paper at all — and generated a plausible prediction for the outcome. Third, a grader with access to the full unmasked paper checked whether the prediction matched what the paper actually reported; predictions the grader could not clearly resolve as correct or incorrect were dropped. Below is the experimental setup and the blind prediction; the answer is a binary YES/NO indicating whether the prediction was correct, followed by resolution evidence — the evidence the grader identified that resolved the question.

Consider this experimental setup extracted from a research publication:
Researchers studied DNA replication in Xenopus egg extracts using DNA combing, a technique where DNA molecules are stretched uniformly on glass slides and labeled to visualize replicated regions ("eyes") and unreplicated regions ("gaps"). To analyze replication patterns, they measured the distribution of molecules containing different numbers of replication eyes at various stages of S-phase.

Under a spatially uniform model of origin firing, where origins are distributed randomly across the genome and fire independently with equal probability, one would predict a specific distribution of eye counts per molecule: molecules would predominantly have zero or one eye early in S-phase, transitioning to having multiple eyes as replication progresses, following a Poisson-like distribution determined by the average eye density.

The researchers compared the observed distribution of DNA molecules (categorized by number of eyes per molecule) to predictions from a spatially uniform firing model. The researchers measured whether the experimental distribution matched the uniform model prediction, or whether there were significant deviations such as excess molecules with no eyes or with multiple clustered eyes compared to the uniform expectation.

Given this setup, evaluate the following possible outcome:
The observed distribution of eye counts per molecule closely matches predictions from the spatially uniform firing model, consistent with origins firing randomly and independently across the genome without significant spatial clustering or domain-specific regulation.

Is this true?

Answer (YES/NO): NO